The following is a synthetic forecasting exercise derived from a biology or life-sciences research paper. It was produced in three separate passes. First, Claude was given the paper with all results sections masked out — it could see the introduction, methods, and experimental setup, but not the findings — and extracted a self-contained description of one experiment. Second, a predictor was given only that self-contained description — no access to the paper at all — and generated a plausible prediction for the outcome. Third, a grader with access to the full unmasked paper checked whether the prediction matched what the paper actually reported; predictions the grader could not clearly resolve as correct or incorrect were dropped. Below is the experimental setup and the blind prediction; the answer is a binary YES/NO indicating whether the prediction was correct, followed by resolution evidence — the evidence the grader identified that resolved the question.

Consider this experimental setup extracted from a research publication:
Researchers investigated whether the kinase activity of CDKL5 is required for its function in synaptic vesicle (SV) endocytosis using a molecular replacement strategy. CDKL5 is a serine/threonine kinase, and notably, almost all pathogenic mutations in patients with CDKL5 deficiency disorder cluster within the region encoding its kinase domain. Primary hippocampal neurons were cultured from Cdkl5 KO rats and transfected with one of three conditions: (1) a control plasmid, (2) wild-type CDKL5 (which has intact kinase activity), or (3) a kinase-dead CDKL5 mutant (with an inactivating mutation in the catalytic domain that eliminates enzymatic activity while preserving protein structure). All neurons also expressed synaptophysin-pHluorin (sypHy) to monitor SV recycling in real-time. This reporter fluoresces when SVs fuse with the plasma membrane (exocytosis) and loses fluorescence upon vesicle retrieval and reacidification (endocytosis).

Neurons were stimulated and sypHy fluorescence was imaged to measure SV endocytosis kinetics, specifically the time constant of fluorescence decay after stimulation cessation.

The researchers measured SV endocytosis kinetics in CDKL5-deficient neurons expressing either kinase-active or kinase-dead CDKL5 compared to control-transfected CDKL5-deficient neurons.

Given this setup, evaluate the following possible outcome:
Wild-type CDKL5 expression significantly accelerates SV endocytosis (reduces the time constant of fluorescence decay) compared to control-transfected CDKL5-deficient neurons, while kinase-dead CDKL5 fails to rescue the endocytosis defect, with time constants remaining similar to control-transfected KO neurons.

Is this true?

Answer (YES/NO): YES